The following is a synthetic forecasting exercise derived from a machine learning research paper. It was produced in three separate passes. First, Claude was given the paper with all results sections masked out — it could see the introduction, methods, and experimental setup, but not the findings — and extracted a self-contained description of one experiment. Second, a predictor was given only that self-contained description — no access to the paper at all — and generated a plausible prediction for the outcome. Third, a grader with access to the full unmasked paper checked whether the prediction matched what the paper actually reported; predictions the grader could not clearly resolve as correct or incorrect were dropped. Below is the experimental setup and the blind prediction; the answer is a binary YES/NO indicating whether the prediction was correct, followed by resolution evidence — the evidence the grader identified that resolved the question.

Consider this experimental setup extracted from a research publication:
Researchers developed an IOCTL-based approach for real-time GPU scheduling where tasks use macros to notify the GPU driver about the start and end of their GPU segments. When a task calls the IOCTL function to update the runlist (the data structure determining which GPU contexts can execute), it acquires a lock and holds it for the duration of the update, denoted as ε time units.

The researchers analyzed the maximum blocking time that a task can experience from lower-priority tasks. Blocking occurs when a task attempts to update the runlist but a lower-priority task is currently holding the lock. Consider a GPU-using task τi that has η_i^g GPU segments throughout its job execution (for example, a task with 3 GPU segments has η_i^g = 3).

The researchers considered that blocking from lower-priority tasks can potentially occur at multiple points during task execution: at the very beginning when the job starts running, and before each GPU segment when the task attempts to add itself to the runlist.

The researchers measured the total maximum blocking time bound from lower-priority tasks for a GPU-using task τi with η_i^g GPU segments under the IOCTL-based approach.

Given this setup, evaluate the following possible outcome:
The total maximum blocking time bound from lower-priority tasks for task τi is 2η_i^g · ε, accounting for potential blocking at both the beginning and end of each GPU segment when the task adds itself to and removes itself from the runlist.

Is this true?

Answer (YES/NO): NO